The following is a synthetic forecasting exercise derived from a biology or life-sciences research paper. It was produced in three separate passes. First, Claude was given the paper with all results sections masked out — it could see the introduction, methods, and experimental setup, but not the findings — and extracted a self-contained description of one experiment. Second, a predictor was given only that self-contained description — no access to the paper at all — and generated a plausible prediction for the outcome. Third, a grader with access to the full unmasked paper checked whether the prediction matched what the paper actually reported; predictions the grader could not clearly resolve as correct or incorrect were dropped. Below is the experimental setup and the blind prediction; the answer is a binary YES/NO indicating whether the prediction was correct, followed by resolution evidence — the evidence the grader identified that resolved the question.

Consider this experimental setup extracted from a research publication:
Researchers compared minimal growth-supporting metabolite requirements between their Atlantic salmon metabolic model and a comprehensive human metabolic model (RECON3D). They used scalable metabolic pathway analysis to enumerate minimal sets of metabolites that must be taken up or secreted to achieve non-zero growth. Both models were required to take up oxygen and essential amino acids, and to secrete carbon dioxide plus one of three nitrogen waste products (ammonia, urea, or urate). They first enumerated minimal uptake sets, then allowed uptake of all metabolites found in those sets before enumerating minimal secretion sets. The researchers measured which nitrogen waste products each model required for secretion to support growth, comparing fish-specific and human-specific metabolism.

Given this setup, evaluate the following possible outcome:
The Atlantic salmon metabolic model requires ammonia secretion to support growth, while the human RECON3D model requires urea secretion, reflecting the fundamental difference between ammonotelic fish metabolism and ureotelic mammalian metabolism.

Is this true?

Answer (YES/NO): NO